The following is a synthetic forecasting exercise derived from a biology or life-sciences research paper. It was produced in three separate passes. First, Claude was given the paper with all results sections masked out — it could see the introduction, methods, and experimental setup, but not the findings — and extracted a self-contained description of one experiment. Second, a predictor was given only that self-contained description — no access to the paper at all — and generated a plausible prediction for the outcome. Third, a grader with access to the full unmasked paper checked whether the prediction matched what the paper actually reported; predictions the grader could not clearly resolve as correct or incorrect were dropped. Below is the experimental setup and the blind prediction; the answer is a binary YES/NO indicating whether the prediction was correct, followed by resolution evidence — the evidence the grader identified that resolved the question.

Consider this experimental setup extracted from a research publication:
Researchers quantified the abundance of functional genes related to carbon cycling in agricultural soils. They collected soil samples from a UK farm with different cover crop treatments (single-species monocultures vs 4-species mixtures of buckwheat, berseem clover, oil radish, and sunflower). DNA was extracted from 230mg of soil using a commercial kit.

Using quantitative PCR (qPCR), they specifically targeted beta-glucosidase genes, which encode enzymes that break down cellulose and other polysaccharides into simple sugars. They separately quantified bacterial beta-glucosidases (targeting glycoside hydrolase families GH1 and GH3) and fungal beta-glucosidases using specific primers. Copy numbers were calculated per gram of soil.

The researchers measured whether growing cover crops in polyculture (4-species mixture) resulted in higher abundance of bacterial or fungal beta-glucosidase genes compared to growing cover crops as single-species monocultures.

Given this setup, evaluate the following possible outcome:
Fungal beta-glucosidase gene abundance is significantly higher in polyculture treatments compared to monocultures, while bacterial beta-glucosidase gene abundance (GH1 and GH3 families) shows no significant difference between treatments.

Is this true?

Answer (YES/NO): NO